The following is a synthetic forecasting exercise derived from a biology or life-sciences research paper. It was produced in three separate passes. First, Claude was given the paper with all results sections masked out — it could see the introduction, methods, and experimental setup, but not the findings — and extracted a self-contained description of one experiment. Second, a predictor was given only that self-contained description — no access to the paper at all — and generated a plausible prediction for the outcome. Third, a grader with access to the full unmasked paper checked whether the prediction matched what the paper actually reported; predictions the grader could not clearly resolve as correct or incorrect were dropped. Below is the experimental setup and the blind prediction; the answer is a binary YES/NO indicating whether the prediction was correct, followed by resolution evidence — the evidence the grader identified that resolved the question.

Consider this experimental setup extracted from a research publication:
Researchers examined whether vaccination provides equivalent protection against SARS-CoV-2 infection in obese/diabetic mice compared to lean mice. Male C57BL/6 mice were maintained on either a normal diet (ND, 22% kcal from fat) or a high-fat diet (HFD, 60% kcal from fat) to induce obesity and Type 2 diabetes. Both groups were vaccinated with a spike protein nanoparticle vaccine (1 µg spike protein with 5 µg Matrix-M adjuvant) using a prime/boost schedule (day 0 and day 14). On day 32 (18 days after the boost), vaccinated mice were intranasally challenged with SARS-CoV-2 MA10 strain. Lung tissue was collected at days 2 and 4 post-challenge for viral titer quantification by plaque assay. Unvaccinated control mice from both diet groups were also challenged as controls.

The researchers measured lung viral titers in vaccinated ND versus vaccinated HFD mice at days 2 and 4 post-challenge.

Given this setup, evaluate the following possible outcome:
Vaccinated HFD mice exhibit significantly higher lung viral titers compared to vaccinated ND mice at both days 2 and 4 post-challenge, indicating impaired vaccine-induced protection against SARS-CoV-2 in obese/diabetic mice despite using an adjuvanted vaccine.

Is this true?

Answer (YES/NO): NO